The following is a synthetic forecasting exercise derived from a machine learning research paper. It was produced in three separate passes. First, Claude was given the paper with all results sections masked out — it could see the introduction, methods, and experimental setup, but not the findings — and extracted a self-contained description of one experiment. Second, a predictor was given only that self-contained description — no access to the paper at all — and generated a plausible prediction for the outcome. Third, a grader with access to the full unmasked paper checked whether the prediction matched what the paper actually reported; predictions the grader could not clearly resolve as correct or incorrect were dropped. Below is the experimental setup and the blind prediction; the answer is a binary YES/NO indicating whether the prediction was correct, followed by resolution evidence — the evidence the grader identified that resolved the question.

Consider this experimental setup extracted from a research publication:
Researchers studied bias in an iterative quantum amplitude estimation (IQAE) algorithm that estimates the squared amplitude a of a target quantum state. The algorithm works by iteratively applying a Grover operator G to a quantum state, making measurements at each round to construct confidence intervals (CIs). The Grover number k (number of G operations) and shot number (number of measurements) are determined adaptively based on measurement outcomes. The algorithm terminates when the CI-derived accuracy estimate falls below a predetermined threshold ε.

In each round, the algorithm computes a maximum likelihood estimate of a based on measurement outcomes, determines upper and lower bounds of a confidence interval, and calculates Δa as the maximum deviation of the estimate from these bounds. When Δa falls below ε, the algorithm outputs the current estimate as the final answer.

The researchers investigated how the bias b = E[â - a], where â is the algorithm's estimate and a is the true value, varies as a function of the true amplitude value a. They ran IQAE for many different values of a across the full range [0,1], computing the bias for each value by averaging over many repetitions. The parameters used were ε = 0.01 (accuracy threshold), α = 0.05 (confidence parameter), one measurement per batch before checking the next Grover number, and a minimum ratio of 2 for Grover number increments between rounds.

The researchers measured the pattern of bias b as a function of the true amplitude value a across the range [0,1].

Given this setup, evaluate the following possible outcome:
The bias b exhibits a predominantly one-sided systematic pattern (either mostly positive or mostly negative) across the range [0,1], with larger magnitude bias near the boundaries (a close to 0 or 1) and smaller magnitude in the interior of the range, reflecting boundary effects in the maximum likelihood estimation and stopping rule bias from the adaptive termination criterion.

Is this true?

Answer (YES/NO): NO